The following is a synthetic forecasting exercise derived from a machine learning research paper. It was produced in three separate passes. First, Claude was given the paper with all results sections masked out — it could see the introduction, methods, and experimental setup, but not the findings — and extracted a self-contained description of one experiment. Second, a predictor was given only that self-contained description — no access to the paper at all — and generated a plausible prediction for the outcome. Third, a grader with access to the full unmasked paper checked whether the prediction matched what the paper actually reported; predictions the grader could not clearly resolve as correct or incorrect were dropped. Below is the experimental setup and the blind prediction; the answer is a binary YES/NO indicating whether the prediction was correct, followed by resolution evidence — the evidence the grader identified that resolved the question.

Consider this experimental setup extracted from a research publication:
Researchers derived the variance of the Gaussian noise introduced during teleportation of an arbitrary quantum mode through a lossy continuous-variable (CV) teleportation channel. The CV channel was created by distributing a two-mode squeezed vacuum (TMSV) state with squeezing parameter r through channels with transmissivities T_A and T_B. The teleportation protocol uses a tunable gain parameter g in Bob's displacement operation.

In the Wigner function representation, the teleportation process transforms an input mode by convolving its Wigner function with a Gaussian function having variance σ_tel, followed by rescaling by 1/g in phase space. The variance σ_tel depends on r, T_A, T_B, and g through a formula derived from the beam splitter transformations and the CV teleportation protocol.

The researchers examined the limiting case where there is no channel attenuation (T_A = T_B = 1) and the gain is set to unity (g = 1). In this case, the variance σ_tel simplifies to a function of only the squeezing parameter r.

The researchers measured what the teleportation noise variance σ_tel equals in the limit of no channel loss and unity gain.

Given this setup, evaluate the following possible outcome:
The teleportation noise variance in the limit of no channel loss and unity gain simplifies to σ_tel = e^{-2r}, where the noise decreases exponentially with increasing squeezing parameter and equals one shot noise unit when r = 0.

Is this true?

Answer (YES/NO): YES